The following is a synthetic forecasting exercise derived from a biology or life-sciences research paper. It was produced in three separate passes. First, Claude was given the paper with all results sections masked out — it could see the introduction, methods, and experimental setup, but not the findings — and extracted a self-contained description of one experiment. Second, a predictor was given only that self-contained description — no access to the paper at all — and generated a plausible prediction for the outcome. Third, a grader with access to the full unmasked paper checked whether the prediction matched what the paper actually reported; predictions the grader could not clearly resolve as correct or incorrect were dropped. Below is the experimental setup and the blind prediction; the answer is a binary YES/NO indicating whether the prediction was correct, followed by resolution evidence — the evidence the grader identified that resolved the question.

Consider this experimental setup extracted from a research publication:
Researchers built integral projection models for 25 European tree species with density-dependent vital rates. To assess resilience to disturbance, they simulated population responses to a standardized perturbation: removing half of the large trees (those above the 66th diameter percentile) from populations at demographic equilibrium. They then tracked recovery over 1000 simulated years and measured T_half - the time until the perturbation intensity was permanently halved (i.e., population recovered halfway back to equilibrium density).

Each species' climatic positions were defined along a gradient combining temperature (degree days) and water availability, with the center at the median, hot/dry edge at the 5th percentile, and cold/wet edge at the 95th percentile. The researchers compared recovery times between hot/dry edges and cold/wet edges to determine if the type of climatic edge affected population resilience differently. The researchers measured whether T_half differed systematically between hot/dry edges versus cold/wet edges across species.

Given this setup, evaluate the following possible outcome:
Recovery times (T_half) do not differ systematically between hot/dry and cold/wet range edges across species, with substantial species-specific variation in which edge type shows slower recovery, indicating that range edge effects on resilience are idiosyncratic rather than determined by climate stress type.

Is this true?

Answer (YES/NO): YES